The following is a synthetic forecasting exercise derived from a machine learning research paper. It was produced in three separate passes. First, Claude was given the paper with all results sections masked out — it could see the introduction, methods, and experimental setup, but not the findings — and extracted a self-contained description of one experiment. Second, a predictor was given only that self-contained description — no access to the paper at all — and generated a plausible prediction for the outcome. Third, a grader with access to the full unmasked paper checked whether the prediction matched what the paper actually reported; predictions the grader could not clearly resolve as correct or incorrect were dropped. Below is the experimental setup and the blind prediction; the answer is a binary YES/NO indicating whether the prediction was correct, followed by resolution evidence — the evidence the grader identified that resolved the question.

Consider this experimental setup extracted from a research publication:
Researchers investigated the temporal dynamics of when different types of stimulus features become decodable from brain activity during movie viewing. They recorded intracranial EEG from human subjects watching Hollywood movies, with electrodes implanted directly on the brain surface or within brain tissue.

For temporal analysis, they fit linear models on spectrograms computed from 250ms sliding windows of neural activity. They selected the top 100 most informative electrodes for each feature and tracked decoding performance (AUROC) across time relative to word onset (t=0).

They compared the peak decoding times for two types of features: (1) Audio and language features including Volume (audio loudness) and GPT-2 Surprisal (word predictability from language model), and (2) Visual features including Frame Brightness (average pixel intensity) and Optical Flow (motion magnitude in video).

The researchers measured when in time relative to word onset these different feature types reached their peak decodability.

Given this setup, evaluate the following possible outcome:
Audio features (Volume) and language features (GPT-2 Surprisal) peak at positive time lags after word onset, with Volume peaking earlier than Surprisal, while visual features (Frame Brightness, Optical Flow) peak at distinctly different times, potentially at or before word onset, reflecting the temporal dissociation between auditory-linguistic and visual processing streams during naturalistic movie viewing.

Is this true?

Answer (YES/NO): NO